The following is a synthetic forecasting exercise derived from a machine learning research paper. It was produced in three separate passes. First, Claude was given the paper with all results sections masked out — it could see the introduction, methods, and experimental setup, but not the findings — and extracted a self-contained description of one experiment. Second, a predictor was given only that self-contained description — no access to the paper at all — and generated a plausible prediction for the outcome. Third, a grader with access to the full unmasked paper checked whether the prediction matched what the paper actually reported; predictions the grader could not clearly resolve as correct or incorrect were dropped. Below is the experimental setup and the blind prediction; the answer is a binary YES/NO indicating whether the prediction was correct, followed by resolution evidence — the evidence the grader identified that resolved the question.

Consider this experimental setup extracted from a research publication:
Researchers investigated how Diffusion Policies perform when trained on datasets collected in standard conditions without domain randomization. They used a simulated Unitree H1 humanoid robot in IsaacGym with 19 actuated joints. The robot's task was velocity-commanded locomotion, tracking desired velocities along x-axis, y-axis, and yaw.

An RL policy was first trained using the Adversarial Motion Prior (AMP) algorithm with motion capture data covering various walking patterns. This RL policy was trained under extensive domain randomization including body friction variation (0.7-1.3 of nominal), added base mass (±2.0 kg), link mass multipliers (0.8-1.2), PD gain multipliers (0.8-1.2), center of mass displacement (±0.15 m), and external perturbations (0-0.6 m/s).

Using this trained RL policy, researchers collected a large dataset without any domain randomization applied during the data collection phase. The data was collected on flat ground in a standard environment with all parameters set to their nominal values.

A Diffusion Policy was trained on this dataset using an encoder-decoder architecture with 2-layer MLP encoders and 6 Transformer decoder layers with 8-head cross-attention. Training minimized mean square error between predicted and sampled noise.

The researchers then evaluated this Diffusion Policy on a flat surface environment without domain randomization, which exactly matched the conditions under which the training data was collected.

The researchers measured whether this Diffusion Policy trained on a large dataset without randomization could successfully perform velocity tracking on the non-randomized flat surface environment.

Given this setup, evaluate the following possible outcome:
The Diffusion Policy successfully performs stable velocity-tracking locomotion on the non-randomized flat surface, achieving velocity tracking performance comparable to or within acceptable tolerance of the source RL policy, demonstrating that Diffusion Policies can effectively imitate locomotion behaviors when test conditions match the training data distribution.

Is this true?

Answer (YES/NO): NO